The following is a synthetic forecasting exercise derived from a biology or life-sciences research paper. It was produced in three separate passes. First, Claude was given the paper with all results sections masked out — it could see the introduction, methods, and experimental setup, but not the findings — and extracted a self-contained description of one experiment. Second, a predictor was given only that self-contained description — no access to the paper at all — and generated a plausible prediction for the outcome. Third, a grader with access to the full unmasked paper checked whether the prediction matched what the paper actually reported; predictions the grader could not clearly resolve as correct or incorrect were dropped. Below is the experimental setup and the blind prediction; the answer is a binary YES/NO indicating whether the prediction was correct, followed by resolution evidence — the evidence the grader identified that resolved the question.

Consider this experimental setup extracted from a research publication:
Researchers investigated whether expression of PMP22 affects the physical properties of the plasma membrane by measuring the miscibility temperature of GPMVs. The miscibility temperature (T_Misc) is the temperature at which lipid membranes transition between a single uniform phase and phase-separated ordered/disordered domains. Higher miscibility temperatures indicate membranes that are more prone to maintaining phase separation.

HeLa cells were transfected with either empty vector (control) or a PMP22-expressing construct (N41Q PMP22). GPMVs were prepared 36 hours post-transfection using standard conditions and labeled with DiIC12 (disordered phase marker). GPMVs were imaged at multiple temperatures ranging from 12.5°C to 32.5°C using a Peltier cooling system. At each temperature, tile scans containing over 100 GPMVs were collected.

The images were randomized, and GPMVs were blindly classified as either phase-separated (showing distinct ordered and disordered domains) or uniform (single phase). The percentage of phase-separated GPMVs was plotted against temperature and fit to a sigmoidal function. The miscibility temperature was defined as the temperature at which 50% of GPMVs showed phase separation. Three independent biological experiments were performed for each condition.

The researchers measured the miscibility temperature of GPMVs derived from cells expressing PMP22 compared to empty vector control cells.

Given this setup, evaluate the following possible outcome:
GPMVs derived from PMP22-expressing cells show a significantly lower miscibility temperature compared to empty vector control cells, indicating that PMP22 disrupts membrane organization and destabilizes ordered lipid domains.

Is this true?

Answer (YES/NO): NO